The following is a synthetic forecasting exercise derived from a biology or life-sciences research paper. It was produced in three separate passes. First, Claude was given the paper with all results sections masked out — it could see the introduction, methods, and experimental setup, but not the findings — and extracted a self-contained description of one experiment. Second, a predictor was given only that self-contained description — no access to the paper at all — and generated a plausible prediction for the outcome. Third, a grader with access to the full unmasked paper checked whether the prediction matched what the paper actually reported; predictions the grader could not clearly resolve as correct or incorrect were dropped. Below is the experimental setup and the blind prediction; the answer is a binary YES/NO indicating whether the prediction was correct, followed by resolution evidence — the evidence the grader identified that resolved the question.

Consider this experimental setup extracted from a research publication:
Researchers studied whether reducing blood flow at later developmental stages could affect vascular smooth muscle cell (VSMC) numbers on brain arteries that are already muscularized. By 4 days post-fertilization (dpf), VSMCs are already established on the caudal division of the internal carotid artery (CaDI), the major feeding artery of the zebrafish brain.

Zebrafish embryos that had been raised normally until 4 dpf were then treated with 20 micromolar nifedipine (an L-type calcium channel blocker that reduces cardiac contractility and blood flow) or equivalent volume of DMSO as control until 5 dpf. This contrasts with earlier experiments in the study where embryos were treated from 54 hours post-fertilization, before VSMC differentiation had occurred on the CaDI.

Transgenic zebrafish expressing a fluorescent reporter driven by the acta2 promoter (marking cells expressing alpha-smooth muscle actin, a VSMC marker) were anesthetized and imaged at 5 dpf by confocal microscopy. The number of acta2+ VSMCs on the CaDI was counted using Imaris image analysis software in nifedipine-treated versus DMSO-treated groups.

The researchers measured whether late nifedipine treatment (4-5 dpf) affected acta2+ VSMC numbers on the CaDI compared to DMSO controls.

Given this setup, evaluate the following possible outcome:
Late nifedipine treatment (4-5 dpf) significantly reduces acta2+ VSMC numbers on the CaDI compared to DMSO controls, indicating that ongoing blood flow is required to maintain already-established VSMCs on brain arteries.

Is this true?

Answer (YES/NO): NO